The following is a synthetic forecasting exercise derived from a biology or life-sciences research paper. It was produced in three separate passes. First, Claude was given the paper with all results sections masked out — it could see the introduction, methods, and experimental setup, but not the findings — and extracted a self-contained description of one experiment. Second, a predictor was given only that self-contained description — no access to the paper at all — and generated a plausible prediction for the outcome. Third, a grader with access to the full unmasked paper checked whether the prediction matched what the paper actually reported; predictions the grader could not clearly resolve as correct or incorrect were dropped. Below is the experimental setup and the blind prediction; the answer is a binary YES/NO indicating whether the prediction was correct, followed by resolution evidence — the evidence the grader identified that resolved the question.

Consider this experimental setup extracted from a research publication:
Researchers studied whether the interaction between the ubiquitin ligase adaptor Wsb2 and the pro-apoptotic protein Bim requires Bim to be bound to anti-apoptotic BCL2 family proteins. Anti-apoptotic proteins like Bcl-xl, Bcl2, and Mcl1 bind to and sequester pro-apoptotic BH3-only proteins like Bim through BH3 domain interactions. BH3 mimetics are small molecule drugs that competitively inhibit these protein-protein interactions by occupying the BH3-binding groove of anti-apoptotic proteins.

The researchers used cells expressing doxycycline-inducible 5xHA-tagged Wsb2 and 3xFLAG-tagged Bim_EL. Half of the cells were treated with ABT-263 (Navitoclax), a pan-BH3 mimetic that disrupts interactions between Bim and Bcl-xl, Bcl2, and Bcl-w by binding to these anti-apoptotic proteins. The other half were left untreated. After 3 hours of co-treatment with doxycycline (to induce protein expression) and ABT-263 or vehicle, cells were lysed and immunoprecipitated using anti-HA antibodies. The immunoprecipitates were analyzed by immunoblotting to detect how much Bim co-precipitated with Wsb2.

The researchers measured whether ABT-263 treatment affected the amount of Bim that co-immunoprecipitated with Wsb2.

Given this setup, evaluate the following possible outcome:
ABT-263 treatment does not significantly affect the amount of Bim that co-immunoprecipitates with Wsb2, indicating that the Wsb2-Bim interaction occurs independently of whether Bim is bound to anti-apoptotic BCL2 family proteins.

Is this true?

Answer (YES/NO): NO